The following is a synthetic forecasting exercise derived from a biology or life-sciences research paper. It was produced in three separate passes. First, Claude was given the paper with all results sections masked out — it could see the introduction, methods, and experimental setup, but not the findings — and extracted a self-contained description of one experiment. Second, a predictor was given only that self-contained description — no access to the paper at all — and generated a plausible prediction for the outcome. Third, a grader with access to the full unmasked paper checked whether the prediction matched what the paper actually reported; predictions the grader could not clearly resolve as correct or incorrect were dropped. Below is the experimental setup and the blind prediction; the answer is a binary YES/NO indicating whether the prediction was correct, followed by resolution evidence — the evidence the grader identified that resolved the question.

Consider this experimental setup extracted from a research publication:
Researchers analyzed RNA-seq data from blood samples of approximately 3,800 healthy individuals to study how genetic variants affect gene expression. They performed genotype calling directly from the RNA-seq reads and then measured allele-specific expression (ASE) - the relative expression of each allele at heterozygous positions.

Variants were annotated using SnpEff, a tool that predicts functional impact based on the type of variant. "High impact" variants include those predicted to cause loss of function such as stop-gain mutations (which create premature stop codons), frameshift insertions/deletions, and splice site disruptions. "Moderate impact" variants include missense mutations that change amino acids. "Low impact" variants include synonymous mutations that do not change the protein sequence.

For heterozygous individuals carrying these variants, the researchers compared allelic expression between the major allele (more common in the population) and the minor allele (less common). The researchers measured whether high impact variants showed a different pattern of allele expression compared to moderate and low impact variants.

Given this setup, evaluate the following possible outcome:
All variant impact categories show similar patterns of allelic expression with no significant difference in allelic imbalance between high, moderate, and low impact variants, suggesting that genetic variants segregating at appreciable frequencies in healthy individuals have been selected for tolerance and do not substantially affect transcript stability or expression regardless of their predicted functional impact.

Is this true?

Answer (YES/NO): NO